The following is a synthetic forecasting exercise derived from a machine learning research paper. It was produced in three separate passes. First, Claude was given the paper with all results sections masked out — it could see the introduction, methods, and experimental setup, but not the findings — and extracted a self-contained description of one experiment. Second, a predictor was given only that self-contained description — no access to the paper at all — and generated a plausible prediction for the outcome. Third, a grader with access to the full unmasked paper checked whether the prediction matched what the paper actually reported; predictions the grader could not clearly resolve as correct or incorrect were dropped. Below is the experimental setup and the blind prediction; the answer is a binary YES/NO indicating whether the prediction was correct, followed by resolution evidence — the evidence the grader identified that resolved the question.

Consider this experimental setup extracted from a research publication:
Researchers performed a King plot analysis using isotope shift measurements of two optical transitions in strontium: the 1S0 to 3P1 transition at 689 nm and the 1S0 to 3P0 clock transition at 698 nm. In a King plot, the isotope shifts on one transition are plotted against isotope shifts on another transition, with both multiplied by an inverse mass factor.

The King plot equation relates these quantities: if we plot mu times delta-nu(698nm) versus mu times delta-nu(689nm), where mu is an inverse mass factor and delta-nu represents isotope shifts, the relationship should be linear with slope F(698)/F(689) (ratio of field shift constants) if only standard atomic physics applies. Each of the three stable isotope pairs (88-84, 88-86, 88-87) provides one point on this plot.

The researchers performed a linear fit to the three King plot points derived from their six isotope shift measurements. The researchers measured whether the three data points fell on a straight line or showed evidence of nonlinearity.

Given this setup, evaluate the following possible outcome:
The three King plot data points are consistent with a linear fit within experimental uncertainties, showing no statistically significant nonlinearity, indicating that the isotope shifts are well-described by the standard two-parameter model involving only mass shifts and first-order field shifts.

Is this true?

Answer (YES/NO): NO